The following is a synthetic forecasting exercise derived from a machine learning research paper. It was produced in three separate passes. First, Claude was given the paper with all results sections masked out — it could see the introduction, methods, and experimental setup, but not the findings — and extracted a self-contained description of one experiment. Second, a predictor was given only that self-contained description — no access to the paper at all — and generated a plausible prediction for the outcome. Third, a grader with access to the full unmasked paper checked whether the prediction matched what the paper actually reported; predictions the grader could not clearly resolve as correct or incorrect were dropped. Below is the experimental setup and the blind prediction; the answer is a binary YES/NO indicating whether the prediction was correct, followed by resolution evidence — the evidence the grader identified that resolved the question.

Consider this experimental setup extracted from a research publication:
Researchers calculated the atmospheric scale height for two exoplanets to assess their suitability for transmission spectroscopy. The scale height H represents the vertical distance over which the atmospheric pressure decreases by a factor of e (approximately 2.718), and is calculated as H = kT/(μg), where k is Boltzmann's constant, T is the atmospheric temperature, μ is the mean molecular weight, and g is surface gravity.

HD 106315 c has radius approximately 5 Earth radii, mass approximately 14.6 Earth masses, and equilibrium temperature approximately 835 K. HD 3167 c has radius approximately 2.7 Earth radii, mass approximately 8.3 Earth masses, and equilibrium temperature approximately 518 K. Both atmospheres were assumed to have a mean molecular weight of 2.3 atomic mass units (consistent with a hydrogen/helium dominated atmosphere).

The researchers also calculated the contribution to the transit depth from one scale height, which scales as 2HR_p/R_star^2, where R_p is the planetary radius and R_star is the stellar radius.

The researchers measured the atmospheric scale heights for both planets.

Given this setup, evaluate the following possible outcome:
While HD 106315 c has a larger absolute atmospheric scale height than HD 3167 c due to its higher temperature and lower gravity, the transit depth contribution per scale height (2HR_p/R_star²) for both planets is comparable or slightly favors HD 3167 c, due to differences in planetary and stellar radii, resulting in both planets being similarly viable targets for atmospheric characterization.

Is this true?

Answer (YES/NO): NO